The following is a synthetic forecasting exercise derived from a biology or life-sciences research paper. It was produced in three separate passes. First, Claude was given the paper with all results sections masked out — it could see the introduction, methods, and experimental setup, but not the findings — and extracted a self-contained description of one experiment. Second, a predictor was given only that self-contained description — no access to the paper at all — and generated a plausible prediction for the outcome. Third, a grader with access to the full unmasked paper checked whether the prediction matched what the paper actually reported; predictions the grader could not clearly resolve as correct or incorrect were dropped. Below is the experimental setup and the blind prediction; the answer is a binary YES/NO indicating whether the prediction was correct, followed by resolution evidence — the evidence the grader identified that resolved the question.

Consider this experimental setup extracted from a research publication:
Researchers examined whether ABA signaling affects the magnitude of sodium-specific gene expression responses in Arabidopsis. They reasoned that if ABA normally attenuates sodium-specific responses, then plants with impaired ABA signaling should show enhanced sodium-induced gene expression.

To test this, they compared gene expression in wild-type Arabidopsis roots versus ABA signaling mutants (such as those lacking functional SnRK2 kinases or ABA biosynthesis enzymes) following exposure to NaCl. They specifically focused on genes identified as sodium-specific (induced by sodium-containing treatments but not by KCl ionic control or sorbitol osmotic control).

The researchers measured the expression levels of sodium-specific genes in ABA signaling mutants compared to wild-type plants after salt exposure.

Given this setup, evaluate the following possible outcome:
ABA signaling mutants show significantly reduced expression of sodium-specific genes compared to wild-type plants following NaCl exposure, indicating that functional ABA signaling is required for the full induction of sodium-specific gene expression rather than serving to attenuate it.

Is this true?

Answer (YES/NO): NO